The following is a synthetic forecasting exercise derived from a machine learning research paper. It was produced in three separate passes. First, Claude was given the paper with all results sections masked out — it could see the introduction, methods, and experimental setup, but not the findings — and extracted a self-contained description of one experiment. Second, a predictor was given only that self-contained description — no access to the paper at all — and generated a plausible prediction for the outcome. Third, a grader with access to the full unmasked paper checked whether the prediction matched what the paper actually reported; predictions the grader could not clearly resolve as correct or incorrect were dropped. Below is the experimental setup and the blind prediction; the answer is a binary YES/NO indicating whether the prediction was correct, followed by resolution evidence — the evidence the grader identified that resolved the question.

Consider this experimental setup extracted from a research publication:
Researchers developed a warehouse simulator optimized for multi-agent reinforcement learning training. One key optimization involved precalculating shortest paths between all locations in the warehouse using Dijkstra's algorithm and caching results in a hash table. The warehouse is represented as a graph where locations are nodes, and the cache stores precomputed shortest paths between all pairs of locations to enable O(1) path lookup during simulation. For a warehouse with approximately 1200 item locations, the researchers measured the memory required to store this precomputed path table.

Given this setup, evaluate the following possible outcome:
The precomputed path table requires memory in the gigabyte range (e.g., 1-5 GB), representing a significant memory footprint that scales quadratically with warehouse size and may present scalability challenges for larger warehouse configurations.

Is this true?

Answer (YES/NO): NO